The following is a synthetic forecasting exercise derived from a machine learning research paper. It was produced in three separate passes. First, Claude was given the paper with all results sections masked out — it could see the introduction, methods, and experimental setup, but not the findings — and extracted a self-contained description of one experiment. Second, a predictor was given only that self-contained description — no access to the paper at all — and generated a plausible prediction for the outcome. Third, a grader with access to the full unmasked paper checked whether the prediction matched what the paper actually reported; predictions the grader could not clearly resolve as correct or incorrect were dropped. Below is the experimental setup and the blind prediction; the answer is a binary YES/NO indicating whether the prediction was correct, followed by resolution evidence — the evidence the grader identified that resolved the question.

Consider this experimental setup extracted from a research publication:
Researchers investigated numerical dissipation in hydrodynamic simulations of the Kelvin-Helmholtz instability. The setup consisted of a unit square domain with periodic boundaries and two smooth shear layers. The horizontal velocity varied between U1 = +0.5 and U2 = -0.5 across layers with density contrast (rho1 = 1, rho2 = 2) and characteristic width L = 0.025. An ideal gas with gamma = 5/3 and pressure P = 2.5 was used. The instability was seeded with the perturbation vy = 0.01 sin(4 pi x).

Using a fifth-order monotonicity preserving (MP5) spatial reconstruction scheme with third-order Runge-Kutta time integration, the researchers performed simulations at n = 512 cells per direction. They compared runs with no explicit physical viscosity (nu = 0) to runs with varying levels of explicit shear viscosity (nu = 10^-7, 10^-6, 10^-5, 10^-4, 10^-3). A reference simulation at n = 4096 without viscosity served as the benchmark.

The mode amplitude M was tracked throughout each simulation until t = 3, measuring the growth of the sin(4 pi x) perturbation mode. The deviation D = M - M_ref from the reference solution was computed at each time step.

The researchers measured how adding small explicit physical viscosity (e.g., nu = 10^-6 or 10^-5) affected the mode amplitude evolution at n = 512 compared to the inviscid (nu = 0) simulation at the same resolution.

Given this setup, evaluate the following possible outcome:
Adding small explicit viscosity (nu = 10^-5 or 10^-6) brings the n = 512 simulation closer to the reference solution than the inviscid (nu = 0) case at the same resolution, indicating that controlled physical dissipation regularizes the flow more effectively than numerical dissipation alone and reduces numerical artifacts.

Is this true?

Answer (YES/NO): NO